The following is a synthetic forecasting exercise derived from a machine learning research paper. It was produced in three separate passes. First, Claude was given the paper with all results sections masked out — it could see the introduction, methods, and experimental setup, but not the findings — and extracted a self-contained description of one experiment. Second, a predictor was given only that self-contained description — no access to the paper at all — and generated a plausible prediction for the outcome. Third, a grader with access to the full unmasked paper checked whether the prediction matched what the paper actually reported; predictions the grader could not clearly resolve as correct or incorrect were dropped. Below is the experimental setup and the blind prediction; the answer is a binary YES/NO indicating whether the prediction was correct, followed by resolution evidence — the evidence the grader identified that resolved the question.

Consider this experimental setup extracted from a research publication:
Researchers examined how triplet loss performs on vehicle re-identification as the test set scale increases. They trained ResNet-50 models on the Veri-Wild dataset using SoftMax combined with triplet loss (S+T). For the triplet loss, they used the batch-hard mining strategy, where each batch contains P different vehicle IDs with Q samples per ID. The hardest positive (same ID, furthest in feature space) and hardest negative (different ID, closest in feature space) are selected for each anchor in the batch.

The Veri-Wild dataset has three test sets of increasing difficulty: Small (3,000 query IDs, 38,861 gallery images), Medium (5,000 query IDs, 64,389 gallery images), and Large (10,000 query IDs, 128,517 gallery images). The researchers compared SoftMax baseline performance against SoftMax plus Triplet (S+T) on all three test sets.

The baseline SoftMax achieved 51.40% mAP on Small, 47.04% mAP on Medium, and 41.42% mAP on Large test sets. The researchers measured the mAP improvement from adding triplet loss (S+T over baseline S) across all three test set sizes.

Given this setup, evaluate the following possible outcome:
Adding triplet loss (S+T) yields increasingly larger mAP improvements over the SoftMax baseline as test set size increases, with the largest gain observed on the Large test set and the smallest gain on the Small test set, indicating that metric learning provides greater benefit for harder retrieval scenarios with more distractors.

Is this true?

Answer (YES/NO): NO